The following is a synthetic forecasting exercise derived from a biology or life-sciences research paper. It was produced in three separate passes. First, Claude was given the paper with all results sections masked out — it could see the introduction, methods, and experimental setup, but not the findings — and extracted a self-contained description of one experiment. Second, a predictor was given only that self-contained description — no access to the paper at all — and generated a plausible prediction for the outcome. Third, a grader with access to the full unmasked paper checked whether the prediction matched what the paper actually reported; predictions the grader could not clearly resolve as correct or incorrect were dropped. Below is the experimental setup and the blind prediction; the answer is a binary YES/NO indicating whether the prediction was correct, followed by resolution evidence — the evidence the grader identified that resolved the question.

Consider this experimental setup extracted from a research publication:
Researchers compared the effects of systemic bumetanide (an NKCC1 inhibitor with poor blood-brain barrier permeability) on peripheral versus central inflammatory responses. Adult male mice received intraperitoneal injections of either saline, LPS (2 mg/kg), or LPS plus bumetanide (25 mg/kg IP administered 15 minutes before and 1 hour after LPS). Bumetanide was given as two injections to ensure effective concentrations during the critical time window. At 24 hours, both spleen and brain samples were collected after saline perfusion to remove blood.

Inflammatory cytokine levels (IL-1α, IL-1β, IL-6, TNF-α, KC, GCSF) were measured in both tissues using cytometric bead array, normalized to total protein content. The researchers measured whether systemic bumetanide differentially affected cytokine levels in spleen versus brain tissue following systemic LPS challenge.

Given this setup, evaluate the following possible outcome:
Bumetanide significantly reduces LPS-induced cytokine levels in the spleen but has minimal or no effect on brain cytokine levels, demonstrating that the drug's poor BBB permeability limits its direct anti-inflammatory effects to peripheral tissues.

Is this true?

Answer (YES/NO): NO